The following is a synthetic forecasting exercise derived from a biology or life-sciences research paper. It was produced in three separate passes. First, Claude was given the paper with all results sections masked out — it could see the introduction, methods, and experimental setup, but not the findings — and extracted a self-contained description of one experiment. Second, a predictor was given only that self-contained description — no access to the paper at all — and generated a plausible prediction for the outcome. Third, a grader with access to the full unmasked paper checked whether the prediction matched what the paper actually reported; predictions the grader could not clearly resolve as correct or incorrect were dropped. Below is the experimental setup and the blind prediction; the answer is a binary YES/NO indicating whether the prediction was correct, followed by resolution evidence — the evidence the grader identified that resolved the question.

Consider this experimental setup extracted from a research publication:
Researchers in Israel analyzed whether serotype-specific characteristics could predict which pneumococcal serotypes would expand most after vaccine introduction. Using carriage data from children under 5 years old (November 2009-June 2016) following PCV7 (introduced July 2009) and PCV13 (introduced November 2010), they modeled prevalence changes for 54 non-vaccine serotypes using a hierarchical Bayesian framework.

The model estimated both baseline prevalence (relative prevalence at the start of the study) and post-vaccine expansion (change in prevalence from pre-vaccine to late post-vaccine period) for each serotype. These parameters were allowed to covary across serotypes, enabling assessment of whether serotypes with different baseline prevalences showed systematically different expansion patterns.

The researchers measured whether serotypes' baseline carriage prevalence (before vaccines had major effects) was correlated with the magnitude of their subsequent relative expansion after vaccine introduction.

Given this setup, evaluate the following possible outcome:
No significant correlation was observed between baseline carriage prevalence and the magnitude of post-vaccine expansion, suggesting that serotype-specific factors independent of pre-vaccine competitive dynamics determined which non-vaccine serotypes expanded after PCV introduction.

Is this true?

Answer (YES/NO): NO